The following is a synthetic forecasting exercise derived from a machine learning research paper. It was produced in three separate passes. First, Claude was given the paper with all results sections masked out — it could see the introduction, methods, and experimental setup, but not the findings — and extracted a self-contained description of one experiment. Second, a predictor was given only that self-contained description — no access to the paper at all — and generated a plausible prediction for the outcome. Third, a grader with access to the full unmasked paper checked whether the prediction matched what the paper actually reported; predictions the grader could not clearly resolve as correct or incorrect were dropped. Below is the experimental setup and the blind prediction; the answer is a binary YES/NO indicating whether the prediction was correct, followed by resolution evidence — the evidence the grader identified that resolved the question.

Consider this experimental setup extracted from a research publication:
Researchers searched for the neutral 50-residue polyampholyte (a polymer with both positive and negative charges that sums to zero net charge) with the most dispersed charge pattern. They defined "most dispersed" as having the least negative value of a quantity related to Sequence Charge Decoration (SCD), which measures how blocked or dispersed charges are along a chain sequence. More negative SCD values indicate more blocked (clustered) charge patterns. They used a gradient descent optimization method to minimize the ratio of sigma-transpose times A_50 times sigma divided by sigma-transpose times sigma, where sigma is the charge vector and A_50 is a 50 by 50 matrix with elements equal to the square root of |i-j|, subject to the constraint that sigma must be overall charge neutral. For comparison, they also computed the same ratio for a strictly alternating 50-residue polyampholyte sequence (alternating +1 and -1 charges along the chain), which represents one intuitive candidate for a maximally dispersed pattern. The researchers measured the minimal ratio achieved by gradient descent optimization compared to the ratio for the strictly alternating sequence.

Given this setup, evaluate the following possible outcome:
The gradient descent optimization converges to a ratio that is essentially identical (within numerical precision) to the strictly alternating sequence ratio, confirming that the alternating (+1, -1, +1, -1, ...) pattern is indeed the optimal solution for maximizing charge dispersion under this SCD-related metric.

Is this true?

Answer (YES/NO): NO